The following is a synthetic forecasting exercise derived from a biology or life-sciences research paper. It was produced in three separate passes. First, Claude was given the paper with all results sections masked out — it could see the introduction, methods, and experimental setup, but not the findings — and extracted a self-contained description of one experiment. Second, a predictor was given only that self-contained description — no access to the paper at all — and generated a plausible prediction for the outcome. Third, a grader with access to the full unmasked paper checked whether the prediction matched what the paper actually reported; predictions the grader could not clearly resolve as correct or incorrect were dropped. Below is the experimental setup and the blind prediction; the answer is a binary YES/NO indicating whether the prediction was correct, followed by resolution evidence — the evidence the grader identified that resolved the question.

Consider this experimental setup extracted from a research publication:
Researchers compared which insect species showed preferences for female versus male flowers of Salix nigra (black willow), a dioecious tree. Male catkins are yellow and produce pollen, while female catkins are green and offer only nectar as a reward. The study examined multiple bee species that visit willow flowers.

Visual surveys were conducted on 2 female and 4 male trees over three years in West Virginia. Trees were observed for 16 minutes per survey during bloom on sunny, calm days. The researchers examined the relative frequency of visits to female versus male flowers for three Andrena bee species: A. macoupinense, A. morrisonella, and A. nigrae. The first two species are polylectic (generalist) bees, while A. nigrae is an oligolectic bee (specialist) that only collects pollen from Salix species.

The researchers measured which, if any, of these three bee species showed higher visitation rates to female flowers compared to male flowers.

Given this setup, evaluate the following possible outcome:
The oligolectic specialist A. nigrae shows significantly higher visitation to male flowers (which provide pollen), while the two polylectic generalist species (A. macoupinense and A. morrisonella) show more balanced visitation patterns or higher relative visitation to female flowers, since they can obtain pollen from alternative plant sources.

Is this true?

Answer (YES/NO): NO